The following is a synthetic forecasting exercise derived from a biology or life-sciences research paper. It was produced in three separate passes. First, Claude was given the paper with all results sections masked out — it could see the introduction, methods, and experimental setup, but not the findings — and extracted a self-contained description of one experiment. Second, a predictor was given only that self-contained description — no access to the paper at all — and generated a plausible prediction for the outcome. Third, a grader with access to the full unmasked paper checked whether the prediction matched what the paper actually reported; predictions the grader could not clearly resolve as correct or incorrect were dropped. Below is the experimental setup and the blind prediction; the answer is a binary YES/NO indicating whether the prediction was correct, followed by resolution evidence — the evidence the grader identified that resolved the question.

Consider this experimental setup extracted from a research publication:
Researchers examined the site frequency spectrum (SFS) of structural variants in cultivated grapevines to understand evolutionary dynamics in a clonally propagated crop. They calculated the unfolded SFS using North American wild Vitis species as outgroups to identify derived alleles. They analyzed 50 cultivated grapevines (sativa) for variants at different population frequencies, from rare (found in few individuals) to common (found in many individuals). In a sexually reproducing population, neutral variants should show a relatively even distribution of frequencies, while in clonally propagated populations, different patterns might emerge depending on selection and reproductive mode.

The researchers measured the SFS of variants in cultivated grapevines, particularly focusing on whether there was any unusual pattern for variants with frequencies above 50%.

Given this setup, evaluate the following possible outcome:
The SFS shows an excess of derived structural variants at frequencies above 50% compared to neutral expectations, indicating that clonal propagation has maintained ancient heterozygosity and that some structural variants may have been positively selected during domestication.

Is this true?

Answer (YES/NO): NO